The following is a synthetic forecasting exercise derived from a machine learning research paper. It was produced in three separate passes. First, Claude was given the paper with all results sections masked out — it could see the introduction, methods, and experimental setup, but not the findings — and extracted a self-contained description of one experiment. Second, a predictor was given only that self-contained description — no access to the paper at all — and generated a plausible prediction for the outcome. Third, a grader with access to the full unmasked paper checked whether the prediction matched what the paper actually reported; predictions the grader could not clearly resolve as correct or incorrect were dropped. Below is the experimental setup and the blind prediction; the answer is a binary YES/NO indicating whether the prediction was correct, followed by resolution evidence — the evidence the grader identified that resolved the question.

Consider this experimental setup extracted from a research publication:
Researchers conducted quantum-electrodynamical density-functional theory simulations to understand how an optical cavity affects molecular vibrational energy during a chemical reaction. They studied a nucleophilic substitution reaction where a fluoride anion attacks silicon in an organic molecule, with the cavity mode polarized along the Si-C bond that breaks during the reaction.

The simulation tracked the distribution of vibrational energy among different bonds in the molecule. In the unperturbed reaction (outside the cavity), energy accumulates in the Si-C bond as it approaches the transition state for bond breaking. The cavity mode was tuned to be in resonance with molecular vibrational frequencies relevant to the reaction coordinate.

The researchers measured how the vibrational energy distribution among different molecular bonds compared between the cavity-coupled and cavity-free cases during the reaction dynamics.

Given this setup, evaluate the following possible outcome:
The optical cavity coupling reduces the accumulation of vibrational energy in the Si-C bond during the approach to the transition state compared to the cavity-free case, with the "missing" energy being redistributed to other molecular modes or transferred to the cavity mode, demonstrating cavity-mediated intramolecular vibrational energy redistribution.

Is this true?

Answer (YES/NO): YES